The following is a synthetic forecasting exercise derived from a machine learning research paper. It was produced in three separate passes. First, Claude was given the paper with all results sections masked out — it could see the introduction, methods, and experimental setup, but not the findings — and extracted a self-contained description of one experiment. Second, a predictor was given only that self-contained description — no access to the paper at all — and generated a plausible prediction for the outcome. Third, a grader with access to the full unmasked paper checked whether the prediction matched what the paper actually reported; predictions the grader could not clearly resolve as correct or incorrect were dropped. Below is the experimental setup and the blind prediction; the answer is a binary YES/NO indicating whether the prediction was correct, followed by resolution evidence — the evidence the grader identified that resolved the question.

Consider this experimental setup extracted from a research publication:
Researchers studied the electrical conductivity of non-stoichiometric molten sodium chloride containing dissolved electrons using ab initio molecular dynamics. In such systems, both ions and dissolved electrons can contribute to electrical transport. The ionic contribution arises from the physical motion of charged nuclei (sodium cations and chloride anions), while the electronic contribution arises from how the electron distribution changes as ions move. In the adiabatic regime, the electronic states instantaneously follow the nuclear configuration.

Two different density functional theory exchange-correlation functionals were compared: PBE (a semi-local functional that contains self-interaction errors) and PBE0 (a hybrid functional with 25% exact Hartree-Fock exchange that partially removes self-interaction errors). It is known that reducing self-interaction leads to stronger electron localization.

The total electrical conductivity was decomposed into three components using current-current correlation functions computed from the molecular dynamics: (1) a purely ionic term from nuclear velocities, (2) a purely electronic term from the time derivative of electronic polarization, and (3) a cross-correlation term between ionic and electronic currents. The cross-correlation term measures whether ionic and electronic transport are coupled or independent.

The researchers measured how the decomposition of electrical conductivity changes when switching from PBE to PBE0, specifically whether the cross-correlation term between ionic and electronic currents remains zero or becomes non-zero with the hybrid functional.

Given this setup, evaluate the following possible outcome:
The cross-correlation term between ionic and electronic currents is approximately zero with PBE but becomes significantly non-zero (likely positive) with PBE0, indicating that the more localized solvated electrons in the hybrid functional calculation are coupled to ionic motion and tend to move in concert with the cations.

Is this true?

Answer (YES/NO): NO